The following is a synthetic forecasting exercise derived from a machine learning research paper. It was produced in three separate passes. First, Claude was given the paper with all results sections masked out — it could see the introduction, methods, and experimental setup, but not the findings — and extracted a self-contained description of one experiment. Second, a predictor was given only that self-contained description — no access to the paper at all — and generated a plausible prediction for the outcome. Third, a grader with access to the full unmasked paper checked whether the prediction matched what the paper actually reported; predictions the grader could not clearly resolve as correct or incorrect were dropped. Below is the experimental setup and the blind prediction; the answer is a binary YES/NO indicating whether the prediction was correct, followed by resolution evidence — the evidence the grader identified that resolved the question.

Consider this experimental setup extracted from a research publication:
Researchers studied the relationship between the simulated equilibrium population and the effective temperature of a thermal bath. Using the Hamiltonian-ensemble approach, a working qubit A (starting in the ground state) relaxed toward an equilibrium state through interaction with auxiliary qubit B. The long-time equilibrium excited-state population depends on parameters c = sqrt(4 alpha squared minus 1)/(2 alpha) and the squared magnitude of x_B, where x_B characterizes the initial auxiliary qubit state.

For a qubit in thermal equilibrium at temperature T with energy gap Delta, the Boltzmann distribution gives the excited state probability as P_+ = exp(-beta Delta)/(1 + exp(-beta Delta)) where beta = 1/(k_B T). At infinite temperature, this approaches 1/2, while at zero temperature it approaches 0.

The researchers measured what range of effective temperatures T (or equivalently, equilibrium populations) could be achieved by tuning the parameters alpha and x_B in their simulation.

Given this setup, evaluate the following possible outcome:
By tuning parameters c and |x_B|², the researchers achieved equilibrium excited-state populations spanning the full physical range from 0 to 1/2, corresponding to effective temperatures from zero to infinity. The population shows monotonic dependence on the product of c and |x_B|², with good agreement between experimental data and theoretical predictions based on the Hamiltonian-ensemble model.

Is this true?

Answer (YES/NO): NO